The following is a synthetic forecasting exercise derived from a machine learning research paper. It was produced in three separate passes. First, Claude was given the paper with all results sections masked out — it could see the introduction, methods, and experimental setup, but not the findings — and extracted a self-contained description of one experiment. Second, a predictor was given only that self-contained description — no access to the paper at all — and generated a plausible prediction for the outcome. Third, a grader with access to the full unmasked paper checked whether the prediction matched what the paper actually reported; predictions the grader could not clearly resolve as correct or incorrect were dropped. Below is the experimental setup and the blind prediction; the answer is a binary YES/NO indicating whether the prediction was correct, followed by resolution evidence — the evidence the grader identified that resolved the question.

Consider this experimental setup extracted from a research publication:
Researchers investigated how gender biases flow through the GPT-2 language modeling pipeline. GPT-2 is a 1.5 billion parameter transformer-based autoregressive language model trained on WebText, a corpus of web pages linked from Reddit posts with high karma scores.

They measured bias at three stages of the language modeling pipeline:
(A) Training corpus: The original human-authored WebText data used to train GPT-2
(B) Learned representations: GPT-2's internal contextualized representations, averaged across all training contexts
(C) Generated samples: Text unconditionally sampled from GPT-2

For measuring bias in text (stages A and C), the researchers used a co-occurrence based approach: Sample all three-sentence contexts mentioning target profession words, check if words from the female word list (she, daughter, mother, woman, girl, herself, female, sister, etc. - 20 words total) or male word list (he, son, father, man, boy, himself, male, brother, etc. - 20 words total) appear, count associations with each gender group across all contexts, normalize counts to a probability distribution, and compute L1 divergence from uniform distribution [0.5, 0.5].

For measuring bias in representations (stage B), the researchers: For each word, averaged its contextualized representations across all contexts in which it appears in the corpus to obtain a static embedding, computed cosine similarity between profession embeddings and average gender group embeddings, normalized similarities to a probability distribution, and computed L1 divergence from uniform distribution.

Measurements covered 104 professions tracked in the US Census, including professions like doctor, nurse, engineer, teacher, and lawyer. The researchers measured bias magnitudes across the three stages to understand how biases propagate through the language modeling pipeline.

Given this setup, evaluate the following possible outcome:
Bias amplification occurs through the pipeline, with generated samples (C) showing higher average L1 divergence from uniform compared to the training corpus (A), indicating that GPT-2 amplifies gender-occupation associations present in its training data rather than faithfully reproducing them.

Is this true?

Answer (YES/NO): NO